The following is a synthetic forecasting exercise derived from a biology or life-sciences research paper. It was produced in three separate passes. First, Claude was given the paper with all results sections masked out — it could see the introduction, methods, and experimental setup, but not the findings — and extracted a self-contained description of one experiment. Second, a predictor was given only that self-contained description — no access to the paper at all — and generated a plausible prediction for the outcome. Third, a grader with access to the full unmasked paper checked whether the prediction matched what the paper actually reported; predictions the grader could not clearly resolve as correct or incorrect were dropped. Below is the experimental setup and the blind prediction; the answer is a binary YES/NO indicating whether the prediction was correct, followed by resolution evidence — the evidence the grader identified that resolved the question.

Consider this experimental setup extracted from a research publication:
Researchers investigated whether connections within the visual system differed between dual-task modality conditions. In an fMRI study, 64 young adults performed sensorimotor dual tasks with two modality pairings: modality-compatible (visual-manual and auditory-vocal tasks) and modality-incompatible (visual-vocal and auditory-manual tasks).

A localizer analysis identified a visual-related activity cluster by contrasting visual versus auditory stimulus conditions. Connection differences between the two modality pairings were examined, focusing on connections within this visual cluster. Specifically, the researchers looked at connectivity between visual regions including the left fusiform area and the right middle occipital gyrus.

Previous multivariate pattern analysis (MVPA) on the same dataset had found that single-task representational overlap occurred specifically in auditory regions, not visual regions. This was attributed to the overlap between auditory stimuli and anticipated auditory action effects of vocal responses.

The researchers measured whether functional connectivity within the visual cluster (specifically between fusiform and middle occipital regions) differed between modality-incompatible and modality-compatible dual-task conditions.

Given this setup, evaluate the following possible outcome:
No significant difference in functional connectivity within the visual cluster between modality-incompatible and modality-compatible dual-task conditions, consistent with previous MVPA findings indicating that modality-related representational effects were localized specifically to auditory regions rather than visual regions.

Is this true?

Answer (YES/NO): NO